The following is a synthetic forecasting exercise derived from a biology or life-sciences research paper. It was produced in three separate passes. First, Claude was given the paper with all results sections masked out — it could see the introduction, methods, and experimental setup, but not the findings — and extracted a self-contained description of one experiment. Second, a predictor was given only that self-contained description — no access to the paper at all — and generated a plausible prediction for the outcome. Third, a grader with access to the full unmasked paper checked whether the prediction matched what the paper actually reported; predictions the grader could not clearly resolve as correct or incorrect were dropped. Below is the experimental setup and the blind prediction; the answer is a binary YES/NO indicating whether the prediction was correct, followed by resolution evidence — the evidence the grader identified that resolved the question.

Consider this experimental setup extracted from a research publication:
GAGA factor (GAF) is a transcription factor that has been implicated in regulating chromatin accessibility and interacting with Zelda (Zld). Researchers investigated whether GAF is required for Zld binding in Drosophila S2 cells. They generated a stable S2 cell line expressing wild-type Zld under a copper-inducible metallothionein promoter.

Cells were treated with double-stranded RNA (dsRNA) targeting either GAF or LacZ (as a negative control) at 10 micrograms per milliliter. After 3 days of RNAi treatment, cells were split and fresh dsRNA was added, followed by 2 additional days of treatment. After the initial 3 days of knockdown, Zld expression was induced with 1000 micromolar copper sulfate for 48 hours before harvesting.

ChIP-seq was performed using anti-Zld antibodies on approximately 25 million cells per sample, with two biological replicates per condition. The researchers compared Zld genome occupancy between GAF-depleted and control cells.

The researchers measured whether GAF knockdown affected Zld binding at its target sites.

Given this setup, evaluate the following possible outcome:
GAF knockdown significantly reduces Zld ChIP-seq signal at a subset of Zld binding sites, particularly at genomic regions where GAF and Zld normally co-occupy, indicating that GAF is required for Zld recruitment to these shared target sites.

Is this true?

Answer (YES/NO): NO